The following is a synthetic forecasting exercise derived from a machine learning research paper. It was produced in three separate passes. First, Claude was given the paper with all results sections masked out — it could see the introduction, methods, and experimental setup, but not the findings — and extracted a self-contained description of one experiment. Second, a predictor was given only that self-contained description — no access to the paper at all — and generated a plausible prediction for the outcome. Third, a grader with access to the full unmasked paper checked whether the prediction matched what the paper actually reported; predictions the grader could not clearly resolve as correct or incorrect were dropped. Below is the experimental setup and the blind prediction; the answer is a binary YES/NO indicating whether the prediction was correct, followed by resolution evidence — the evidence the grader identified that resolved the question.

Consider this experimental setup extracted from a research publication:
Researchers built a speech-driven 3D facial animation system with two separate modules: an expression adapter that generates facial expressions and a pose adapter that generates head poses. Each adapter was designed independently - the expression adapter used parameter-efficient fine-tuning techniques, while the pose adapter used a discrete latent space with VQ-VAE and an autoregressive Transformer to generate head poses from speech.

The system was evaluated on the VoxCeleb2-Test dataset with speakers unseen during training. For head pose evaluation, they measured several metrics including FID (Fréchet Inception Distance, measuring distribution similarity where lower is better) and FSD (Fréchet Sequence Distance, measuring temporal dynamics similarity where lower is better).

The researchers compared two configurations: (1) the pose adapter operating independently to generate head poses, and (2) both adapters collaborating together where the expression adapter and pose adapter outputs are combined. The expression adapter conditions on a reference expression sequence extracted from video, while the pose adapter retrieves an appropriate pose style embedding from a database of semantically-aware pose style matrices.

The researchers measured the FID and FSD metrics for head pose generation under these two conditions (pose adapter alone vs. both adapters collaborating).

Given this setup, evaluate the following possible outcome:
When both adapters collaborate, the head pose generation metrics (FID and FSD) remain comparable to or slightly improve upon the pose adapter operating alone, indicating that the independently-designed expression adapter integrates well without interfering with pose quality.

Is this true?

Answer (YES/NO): NO